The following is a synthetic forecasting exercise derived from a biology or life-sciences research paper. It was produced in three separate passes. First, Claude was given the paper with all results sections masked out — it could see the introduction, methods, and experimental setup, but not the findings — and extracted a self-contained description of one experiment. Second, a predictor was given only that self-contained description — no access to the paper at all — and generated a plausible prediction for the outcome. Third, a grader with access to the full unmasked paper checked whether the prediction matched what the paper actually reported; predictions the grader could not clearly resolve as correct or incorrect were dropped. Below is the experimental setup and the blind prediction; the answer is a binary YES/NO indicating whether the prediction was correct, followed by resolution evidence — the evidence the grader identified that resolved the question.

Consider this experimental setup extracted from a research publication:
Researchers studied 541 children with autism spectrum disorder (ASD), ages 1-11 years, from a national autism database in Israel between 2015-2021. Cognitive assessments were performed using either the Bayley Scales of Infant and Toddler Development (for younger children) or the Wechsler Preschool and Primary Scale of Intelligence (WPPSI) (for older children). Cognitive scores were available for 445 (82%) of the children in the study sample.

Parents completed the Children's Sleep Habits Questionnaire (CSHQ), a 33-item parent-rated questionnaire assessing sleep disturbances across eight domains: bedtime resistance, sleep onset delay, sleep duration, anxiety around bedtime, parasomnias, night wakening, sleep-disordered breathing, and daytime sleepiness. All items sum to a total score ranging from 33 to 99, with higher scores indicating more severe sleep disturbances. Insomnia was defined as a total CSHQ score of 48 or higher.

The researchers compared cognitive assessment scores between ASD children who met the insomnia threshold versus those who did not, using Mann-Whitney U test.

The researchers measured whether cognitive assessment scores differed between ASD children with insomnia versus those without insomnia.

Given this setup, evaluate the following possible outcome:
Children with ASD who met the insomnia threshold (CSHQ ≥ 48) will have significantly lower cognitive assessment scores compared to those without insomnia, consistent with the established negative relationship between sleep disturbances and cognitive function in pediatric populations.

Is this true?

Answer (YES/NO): NO